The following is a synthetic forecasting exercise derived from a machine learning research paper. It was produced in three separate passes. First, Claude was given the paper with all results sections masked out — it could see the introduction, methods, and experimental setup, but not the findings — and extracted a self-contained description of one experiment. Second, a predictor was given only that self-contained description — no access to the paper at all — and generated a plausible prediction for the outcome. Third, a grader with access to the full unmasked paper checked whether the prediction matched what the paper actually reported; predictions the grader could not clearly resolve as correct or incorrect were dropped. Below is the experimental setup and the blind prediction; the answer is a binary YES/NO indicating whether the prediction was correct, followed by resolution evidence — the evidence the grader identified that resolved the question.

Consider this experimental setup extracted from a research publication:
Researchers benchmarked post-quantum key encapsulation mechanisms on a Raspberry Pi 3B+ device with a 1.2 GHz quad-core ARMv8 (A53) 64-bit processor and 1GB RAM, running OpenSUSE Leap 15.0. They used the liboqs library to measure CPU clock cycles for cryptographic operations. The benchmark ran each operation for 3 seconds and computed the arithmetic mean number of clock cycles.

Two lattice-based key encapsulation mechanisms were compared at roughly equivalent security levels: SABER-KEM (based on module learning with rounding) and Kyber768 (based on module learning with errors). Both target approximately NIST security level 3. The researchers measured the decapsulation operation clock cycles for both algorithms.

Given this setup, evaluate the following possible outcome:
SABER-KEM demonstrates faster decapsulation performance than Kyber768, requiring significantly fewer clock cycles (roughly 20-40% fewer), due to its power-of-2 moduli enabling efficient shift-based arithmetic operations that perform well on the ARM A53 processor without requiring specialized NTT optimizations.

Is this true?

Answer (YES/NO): YES